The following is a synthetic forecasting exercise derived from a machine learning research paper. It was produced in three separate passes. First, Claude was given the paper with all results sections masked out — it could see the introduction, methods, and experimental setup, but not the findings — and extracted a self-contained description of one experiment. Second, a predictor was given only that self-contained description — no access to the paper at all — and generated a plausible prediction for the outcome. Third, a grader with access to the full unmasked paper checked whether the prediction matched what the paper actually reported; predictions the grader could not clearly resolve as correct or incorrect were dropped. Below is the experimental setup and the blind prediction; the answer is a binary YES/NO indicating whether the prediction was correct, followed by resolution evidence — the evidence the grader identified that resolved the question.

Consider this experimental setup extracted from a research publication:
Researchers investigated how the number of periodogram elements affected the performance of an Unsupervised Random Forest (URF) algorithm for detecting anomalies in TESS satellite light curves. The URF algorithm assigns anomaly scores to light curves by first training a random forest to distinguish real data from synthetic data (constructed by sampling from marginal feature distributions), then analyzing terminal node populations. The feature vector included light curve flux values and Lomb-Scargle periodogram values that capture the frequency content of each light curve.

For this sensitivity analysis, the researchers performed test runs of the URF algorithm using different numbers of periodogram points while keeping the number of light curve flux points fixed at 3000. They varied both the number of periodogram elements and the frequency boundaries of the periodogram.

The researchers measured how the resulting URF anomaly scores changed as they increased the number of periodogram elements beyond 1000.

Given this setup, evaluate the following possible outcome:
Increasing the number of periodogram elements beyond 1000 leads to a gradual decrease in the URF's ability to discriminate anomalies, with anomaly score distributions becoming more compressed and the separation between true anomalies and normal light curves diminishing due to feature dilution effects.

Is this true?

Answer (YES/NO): NO